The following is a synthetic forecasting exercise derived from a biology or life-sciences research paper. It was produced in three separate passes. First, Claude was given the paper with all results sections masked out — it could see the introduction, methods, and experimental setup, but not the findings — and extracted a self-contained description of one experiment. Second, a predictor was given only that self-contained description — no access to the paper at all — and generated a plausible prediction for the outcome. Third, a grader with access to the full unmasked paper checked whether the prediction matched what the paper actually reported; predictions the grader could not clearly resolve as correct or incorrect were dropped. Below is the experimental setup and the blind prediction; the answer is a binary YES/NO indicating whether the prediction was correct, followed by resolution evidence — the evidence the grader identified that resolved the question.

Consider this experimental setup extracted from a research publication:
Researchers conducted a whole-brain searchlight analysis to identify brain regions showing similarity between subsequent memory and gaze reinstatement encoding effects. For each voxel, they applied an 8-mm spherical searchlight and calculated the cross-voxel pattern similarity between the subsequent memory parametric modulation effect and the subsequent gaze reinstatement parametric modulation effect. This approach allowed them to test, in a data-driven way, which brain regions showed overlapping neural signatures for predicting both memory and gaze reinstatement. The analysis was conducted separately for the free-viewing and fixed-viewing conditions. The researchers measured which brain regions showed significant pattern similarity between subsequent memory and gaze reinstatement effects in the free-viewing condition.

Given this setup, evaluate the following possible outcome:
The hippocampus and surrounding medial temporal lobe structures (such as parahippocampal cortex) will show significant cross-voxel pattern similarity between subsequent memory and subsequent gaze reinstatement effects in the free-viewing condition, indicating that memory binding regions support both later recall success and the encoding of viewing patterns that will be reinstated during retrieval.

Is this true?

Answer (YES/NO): YES